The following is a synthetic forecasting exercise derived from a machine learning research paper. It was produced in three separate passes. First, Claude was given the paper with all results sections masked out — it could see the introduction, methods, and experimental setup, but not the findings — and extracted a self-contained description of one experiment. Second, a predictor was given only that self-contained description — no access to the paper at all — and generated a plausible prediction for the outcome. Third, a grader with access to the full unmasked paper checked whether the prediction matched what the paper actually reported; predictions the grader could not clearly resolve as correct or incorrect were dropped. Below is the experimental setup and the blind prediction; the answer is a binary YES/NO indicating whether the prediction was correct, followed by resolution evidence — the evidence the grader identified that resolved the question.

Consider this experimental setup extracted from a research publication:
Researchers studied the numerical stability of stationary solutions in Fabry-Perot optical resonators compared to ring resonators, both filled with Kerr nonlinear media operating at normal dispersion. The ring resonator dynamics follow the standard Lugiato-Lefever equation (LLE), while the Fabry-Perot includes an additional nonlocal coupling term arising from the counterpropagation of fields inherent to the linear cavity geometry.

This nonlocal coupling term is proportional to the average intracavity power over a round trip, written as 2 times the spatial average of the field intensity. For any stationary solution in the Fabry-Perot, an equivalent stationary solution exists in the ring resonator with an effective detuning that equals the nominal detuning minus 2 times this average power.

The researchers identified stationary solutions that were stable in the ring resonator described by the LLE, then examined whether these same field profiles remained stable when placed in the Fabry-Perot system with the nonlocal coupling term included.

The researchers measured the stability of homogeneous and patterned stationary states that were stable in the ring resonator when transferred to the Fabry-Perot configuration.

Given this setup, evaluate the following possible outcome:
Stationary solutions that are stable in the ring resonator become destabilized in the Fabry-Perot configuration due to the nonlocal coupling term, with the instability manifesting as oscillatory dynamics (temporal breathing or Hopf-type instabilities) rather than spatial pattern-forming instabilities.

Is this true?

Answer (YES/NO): NO